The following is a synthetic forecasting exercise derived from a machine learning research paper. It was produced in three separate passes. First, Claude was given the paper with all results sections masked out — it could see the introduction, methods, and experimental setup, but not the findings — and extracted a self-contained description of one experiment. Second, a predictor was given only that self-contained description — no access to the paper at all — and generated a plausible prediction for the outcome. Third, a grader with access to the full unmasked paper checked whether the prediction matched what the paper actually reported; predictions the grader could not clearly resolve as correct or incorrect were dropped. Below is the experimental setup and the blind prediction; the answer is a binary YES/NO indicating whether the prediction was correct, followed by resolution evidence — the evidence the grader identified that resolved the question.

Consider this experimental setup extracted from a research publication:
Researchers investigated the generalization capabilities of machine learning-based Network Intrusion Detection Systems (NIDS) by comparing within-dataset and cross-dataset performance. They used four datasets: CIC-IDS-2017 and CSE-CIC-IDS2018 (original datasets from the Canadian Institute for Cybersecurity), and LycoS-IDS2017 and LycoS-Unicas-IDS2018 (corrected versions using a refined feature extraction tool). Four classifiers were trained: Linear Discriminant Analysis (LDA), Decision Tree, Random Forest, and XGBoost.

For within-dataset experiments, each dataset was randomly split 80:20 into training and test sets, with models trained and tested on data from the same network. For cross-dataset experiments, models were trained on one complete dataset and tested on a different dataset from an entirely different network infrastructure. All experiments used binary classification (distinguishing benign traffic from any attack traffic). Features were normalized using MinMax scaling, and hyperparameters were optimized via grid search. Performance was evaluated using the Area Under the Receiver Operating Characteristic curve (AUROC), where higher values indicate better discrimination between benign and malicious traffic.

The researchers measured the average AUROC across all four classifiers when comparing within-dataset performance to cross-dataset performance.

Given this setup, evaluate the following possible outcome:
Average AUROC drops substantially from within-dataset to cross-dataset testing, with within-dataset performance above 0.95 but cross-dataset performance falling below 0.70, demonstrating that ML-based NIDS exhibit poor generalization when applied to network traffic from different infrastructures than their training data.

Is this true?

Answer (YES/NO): NO